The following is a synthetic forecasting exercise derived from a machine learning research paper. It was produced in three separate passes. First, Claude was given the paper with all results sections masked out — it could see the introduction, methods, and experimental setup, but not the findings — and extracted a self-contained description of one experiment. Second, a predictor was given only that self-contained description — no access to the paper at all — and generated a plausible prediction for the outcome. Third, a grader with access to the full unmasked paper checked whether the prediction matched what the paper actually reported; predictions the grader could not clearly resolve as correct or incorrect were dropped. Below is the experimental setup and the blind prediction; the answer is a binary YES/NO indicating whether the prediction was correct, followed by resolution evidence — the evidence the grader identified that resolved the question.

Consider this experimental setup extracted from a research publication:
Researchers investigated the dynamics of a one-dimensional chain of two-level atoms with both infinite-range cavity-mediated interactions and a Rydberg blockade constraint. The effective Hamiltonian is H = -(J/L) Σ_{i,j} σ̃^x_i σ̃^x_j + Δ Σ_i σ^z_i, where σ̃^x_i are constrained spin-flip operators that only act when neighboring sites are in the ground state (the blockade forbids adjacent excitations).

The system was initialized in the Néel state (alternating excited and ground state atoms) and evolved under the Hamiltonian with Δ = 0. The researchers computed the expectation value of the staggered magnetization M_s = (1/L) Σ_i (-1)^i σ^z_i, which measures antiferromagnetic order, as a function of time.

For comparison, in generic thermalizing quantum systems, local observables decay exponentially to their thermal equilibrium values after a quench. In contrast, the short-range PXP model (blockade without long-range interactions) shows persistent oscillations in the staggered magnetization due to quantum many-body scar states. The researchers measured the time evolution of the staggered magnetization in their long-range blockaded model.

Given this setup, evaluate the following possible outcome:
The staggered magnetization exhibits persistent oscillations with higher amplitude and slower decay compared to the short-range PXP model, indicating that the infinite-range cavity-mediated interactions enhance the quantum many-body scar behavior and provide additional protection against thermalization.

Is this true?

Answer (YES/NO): NO